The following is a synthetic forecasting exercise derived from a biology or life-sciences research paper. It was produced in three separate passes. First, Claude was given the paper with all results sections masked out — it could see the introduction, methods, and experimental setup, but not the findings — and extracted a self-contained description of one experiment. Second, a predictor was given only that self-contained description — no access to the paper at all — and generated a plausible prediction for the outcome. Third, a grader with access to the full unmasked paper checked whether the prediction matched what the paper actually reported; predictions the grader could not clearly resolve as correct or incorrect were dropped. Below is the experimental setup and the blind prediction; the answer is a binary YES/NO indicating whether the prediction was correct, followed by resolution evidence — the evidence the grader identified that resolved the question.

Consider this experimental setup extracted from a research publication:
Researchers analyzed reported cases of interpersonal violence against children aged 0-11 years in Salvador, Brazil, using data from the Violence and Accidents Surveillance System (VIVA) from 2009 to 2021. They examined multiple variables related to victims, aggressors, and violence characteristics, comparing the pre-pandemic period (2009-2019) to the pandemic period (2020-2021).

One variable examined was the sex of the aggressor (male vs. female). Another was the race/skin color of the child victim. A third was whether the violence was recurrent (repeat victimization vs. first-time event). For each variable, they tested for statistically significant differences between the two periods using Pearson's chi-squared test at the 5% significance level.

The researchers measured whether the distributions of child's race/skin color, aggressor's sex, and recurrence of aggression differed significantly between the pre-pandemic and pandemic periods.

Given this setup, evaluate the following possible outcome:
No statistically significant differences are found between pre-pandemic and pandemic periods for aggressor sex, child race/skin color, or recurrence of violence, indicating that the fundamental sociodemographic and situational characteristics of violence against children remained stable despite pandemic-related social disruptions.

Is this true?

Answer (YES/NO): YES